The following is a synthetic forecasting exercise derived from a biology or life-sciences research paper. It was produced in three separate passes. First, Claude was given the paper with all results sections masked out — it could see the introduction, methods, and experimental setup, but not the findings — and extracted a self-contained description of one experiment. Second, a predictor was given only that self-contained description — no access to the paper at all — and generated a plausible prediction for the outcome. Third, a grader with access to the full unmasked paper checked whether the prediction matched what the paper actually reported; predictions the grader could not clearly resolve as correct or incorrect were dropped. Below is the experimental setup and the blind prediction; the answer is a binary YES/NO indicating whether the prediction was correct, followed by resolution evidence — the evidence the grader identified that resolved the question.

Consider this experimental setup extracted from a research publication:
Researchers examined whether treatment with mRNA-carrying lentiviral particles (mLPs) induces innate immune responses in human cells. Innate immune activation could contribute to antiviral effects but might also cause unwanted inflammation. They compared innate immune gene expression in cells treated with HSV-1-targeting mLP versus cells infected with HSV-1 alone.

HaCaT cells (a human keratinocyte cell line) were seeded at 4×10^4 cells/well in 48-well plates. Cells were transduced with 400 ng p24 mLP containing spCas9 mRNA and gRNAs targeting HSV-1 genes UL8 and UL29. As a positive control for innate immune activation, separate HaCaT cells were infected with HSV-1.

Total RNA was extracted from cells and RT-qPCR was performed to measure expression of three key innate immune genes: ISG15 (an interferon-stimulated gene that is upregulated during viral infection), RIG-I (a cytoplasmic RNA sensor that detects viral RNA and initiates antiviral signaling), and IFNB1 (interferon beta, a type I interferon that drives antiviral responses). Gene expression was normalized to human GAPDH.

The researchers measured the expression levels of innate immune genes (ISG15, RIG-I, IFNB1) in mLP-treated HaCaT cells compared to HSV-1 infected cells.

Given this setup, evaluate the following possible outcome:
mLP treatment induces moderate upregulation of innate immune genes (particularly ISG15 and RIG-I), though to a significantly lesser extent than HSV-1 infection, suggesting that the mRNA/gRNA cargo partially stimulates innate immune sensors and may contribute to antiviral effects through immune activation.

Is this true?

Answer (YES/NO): NO